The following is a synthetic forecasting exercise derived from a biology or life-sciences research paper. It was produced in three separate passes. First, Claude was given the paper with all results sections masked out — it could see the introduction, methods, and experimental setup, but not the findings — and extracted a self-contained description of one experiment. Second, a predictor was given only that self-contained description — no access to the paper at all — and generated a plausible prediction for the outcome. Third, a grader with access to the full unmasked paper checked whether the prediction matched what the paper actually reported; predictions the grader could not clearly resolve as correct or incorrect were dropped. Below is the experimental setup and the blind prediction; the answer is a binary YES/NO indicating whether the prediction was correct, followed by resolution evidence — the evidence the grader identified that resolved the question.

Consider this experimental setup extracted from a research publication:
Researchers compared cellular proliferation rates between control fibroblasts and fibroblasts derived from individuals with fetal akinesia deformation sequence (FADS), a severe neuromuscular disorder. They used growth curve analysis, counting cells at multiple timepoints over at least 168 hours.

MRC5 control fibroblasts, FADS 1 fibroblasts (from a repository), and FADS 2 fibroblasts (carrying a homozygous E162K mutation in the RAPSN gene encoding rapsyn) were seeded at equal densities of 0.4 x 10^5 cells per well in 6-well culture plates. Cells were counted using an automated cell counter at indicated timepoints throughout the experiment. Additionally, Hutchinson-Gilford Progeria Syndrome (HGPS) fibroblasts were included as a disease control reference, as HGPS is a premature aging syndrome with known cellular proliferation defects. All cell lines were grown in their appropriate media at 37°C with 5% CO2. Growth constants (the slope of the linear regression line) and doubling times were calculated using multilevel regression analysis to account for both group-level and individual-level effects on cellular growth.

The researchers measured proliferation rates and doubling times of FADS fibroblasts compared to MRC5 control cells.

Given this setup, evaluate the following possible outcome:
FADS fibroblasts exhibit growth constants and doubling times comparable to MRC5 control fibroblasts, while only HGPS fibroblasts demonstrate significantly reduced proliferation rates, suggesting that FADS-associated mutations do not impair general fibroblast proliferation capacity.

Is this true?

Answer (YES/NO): NO